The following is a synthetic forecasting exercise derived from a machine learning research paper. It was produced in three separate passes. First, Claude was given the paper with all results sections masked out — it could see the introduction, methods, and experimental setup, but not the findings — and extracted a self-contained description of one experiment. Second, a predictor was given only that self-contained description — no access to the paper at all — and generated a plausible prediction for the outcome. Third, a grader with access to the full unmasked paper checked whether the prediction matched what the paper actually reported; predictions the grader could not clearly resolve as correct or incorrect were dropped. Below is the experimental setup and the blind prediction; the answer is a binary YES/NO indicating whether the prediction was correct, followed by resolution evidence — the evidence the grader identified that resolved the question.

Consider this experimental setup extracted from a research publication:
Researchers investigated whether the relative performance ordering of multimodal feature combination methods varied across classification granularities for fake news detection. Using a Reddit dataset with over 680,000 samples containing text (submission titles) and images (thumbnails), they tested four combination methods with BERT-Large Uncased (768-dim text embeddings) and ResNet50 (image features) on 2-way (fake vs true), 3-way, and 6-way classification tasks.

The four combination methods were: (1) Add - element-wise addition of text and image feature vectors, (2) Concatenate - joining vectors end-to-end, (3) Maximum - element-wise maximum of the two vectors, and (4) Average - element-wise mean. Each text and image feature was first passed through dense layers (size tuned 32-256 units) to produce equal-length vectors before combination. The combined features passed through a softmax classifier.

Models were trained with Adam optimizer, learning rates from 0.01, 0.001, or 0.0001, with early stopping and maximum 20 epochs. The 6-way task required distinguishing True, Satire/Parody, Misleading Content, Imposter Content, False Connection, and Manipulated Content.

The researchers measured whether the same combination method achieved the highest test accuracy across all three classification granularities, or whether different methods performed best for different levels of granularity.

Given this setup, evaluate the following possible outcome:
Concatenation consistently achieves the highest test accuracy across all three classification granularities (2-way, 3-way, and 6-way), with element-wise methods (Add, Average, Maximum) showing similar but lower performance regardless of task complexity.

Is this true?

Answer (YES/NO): NO